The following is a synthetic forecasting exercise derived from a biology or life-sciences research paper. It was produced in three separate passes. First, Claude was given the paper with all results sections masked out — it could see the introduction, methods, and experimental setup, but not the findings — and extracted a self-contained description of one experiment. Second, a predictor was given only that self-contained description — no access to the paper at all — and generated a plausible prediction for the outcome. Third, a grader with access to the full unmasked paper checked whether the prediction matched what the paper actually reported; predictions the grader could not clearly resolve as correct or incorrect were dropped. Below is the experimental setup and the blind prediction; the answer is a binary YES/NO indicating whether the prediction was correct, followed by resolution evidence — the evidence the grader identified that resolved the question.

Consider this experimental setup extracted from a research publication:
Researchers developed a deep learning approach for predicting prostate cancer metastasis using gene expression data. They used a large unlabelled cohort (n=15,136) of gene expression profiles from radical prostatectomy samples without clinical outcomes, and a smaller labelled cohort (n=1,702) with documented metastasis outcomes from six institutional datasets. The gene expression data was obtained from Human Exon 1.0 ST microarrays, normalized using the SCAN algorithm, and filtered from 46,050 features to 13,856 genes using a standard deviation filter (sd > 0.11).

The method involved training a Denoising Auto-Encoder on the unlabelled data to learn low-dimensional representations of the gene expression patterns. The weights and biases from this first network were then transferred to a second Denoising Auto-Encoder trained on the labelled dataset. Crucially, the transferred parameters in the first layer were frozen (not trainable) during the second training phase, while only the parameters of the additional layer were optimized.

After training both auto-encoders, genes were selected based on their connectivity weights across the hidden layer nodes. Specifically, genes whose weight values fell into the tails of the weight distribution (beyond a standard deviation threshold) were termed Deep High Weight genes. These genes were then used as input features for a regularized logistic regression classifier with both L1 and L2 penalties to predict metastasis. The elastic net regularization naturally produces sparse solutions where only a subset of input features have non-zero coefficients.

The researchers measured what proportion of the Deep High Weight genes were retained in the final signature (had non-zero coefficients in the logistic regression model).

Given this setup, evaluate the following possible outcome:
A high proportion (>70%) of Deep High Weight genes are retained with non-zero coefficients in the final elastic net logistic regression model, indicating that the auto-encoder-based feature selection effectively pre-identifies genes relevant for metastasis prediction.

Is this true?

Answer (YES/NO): NO